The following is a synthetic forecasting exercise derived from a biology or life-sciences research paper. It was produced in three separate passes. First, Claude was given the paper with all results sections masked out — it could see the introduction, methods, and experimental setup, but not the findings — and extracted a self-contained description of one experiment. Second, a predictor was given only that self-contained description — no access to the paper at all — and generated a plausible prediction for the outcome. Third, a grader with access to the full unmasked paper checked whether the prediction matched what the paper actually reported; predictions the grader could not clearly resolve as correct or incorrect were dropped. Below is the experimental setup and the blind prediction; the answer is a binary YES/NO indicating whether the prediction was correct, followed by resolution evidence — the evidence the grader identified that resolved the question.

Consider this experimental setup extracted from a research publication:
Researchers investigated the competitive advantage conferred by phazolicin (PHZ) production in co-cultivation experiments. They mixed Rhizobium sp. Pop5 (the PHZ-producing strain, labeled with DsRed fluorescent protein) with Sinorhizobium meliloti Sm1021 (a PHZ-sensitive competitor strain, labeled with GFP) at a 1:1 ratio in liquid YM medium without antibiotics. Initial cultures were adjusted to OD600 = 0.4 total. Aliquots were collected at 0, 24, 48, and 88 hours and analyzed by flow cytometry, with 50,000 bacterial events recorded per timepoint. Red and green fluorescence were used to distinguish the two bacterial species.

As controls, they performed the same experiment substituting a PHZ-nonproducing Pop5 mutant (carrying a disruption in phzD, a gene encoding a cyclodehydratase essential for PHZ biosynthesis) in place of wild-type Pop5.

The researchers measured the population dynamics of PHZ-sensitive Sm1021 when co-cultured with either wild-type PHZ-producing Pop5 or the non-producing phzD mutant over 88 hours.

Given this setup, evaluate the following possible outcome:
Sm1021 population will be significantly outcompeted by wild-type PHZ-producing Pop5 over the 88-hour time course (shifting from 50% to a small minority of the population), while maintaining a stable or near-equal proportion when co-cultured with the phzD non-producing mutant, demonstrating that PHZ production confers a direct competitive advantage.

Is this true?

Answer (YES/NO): YES